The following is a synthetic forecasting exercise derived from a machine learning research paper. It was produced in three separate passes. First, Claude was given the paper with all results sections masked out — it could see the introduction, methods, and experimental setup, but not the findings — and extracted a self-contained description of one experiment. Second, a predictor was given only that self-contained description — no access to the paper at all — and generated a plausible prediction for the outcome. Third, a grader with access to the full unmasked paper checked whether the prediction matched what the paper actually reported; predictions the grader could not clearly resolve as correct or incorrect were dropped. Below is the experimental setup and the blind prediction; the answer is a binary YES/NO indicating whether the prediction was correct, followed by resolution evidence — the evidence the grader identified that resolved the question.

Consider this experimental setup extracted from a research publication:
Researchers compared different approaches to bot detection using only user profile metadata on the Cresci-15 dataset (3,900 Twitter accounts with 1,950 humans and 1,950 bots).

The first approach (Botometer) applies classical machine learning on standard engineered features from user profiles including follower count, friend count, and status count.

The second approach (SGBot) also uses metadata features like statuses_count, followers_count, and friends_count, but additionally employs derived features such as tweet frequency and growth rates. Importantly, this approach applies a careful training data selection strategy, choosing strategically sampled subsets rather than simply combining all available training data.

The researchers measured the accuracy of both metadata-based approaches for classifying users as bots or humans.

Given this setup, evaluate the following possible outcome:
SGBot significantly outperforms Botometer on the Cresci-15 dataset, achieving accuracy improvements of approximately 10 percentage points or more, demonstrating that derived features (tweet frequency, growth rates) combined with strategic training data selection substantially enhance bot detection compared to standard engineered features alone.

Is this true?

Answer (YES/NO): YES